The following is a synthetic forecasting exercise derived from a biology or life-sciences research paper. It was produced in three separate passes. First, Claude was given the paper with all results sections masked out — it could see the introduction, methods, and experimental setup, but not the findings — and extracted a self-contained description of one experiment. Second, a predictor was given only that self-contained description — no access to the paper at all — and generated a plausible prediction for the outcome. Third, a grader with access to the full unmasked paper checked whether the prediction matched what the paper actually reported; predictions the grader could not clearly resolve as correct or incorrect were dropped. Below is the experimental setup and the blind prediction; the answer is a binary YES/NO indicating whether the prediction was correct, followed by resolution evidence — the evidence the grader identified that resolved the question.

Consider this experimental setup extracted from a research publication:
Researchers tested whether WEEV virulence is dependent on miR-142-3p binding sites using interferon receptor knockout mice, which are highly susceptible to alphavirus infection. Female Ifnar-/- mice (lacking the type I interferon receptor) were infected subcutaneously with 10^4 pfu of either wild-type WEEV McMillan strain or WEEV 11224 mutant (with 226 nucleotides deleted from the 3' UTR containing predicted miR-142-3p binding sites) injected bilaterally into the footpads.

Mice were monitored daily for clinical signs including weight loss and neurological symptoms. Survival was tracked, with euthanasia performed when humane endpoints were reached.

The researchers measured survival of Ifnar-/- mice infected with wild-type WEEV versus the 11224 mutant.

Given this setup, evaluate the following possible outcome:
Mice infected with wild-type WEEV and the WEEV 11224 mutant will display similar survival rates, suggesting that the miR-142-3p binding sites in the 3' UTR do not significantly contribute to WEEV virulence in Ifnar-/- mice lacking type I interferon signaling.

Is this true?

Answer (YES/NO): YES